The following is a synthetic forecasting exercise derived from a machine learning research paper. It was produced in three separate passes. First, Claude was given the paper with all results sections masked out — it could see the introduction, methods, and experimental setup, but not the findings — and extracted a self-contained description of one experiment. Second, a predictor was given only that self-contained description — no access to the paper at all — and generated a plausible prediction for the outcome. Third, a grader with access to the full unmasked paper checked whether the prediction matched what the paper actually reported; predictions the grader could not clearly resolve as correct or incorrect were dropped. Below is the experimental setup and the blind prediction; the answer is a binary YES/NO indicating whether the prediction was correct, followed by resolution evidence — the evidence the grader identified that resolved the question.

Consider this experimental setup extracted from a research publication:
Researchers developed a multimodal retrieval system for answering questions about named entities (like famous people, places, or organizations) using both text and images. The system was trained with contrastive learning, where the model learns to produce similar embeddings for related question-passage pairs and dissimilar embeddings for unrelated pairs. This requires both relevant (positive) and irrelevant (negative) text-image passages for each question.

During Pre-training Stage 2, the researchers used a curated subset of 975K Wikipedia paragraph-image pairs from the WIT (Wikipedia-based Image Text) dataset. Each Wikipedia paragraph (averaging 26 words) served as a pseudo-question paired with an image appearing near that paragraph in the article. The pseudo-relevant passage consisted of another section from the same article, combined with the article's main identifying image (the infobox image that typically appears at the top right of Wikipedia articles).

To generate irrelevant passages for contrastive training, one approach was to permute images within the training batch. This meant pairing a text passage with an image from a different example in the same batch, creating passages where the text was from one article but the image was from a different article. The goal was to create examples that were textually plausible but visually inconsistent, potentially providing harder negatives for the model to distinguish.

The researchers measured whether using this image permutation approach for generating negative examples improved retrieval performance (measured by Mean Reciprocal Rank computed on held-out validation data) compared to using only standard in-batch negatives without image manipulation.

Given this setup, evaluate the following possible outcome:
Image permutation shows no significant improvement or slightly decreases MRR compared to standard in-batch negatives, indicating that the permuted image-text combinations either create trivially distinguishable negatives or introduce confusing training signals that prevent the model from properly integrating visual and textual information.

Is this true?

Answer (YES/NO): YES